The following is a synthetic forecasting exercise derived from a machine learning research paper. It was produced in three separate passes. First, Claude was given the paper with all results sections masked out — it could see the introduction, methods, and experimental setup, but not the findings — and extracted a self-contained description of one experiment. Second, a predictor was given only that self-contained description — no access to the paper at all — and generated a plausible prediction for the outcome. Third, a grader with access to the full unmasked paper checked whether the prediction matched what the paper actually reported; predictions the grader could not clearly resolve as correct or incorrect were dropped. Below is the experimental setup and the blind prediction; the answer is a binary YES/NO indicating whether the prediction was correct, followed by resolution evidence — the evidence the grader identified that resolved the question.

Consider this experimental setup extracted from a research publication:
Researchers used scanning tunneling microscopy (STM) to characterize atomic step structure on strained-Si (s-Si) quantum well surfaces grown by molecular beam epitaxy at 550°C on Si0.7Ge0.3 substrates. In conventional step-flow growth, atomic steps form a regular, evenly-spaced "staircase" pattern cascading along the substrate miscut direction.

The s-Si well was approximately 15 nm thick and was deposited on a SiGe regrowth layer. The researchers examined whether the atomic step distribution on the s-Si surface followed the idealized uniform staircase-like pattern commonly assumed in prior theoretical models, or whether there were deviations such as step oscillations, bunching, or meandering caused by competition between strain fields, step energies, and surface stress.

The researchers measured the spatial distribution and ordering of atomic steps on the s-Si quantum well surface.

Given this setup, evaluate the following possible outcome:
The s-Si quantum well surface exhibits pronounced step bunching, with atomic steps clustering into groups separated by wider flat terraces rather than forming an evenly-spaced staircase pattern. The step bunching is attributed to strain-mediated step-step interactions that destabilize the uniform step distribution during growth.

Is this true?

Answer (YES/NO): YES